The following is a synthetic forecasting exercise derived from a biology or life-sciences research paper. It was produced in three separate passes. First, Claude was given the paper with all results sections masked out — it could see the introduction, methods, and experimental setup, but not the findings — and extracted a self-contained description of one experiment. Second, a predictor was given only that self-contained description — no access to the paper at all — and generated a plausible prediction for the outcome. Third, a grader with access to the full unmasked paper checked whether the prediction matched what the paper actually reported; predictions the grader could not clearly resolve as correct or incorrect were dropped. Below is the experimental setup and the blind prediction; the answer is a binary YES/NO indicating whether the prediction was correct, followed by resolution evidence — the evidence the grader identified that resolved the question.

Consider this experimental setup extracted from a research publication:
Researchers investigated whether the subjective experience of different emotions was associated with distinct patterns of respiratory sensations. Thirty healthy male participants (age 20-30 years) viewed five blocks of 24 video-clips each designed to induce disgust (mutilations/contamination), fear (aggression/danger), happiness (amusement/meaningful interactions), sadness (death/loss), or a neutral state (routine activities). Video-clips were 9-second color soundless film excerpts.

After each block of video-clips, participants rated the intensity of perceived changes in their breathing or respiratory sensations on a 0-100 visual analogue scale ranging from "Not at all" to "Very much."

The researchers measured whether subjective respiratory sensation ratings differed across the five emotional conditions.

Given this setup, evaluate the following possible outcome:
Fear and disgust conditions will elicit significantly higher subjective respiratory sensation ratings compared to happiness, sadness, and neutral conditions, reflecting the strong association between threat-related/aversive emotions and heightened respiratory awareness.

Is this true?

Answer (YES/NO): NO